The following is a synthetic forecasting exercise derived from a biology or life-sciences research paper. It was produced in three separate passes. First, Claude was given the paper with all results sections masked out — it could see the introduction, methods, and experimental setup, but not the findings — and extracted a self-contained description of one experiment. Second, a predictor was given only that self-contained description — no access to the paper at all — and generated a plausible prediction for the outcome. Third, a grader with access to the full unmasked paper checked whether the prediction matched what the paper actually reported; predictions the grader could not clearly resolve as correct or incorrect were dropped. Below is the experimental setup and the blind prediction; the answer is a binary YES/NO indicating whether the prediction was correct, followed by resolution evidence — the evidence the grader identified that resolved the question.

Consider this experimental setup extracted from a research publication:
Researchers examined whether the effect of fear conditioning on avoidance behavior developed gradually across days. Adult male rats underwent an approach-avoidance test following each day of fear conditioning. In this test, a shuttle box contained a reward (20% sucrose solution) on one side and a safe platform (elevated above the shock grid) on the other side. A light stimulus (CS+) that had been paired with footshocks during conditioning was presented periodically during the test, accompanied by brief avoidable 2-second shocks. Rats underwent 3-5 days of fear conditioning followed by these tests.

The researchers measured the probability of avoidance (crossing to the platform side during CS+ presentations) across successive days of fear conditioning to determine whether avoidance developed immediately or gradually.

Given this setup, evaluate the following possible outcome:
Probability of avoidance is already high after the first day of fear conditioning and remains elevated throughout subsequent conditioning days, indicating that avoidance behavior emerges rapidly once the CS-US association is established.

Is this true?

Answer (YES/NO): NO